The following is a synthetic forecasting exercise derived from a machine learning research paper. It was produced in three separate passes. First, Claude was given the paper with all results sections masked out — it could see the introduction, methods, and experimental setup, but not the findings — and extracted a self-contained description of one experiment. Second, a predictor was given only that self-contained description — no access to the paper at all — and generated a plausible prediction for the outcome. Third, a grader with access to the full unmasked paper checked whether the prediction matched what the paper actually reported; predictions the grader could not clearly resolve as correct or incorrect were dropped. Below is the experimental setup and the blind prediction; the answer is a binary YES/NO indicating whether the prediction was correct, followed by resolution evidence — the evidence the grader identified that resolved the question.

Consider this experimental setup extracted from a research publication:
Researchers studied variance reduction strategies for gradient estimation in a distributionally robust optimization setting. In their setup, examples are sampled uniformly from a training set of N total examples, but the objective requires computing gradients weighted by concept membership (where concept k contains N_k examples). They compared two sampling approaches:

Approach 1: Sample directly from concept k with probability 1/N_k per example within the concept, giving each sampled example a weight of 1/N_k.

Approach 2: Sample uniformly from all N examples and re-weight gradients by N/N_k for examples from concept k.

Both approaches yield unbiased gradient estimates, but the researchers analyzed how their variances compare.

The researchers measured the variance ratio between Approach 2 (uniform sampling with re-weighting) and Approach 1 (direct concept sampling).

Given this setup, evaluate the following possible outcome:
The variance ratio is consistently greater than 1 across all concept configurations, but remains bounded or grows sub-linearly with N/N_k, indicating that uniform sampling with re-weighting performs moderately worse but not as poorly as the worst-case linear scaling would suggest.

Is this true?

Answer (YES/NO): NO